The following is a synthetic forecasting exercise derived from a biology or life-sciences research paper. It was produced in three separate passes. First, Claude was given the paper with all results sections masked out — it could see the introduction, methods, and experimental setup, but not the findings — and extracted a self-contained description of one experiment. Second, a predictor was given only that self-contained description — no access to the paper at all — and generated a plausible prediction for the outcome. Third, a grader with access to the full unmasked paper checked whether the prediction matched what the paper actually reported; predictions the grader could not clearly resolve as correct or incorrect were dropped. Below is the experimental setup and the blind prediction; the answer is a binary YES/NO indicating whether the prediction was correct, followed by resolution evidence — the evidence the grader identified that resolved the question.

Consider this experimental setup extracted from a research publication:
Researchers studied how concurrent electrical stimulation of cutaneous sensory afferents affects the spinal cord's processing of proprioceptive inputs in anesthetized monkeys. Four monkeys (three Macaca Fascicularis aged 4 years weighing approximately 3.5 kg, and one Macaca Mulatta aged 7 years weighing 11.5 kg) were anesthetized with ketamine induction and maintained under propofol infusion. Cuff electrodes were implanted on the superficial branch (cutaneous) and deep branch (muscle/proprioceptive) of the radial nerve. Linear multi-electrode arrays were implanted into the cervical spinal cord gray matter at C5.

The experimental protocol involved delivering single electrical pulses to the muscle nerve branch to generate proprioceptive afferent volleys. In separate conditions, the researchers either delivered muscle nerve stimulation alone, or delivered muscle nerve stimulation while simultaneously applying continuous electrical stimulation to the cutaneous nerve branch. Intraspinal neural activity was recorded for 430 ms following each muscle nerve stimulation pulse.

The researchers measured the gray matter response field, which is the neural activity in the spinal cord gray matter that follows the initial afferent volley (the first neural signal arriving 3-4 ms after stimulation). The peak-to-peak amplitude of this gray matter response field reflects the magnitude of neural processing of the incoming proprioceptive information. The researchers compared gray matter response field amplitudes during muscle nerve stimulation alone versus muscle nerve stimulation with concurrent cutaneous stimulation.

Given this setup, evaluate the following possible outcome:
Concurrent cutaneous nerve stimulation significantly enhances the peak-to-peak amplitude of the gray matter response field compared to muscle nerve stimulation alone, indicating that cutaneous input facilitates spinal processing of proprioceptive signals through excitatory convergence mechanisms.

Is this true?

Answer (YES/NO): NO